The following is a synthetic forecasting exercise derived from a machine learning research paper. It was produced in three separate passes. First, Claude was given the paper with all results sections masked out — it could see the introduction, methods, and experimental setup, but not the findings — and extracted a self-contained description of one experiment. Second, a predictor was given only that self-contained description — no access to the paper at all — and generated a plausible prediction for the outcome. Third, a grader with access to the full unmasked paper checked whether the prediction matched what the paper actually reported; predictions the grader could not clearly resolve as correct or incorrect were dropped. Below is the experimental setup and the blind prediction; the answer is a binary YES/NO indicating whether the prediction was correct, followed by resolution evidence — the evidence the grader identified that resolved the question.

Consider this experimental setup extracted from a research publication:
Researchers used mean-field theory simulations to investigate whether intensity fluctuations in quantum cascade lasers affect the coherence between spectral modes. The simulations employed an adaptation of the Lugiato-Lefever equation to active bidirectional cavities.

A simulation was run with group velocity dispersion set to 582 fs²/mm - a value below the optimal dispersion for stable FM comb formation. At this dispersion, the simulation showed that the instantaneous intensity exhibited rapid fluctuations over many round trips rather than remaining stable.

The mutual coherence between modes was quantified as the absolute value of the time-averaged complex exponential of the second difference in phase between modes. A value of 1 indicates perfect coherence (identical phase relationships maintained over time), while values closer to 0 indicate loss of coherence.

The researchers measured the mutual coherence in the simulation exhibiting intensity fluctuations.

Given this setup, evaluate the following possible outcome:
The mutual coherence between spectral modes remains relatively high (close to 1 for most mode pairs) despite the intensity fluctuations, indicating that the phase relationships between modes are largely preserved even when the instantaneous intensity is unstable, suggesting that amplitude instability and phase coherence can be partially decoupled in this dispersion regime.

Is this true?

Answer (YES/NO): YES